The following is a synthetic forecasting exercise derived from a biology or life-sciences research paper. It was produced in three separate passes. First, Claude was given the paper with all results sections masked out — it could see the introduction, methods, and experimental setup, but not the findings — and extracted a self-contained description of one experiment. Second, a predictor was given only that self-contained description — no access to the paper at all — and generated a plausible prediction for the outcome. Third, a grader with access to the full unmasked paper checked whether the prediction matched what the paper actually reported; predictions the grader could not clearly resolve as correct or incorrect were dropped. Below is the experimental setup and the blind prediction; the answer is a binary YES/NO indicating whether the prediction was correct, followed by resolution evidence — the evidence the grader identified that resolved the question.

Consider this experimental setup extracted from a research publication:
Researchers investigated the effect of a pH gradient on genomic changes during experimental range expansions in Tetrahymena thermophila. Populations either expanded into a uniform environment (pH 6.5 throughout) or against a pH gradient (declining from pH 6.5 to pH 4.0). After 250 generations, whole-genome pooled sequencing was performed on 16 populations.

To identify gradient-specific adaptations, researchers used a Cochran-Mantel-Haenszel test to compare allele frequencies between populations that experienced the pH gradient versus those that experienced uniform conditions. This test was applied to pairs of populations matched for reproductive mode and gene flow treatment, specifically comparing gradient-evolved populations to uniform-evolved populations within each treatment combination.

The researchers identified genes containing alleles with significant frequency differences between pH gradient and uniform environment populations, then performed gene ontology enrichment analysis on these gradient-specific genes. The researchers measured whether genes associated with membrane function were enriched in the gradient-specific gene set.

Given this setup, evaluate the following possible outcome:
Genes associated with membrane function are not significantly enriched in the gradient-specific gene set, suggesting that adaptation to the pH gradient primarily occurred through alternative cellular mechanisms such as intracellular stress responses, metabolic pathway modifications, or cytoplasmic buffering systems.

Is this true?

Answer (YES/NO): NO